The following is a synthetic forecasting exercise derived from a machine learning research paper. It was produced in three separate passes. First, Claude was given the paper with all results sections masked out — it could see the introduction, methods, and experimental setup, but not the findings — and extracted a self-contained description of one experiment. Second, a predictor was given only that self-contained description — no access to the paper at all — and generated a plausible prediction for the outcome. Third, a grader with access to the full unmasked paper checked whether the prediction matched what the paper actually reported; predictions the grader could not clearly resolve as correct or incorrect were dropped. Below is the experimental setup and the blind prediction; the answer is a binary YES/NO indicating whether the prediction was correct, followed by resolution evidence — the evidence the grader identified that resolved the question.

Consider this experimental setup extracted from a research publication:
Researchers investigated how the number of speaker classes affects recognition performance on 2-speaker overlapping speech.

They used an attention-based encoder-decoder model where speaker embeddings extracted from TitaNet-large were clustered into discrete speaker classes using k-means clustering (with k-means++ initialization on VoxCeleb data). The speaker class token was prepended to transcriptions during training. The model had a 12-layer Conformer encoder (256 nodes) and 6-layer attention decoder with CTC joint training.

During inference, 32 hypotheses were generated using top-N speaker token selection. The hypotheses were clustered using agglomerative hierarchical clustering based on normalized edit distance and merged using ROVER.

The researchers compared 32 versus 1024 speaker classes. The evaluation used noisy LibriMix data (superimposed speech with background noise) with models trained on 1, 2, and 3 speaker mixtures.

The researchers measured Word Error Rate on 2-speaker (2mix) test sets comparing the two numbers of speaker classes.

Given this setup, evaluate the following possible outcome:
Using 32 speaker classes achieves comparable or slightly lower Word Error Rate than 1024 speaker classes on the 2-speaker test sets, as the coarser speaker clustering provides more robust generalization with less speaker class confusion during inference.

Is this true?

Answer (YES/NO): NO